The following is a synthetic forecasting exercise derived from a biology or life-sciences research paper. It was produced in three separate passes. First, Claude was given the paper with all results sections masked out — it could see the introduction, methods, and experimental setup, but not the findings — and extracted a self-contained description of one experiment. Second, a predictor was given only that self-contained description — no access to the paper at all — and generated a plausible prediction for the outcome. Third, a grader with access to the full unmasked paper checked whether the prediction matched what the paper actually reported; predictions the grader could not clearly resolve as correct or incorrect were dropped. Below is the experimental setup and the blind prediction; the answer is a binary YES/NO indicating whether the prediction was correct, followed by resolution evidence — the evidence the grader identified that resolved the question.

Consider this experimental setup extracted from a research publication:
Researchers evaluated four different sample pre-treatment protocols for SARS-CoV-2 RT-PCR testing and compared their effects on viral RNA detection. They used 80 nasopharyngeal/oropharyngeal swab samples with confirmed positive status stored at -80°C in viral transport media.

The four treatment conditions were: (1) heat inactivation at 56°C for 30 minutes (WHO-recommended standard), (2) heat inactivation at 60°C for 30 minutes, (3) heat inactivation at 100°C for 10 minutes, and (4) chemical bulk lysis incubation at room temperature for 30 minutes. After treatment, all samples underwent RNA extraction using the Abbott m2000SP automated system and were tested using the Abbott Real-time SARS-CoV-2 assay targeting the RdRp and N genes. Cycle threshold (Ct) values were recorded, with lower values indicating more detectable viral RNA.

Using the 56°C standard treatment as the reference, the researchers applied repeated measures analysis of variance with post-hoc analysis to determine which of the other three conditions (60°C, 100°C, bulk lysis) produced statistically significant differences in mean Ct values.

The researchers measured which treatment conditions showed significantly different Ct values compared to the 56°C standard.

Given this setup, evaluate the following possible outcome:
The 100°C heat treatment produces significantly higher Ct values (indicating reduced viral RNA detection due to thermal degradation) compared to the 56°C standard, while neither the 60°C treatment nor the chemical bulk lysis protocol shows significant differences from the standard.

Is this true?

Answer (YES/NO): NO